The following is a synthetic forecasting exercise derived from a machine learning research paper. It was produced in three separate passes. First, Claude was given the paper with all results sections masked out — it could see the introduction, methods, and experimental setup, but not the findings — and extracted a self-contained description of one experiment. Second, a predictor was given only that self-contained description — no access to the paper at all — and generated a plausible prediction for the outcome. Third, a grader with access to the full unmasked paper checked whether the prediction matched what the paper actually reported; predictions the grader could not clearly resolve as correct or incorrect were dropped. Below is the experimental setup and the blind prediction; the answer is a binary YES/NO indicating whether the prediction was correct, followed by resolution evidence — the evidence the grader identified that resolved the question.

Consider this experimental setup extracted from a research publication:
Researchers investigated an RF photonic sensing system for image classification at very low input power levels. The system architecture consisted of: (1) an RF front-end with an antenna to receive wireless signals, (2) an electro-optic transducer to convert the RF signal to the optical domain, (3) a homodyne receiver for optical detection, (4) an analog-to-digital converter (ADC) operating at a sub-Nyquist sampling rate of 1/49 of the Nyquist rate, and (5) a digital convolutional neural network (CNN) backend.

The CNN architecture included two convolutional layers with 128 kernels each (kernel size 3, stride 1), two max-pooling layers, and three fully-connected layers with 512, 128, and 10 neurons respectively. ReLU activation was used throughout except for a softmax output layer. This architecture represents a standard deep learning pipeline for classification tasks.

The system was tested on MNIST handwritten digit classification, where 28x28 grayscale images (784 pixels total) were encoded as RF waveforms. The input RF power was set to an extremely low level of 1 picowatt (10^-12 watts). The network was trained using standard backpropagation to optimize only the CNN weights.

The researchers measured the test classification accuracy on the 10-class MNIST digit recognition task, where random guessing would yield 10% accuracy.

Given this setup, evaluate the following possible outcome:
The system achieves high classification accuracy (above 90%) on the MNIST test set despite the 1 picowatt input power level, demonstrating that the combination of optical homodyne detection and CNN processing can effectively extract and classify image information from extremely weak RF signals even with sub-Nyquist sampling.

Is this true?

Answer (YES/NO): NO